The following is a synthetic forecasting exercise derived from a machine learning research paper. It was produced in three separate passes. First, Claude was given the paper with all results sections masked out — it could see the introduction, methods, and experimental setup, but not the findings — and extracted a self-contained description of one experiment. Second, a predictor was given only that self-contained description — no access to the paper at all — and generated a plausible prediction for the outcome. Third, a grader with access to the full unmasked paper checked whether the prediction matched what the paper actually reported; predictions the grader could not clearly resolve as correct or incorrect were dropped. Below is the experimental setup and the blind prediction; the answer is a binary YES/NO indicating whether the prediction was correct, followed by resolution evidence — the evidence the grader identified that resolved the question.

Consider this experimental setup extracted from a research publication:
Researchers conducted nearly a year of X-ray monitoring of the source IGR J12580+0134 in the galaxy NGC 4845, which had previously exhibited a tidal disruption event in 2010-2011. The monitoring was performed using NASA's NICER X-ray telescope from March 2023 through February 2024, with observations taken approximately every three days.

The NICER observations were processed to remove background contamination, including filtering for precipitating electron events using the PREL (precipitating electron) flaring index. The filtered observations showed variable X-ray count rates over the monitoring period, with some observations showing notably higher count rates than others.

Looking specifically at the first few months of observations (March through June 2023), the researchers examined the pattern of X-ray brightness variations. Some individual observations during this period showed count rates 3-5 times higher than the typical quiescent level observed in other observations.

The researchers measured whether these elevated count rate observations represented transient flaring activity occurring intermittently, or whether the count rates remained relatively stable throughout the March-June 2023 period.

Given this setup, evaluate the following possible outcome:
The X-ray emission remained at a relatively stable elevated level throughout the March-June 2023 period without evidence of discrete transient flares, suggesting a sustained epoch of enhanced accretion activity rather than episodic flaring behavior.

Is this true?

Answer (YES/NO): NO